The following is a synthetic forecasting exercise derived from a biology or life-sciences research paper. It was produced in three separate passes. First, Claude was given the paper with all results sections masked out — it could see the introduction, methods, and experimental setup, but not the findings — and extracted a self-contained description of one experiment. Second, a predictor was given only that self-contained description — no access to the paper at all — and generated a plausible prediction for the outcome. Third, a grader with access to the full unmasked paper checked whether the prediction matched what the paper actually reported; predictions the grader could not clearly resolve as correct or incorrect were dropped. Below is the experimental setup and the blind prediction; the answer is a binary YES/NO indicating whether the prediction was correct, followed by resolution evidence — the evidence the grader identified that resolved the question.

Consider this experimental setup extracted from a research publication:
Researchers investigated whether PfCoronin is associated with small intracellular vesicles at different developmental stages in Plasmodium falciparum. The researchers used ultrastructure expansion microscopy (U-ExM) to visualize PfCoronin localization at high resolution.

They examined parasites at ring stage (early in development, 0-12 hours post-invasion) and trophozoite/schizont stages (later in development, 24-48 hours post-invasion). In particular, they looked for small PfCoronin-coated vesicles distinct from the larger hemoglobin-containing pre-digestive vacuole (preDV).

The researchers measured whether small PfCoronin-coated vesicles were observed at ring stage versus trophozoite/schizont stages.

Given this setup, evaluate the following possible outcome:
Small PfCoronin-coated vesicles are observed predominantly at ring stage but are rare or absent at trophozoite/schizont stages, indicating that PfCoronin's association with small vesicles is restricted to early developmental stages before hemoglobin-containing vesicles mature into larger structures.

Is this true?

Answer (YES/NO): NO